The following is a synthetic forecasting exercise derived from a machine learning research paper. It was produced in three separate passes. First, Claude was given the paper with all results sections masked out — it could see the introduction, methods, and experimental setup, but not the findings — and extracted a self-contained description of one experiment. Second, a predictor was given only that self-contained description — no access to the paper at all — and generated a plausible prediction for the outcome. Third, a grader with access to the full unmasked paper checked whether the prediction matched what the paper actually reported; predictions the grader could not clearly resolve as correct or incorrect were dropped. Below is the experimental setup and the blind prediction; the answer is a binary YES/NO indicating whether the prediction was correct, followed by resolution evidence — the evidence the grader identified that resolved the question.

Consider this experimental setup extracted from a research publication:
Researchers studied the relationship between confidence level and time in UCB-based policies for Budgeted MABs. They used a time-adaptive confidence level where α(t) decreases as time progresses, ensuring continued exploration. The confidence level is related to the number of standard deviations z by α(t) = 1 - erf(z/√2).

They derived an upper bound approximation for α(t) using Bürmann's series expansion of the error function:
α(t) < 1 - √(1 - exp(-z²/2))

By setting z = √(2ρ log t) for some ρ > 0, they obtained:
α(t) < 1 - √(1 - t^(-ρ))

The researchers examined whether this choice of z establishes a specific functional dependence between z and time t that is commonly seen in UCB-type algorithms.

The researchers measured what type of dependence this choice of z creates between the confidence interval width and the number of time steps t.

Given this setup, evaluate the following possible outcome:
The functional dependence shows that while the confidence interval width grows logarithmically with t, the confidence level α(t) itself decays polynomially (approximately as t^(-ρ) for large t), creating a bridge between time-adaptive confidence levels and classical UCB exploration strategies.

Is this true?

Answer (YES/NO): NO